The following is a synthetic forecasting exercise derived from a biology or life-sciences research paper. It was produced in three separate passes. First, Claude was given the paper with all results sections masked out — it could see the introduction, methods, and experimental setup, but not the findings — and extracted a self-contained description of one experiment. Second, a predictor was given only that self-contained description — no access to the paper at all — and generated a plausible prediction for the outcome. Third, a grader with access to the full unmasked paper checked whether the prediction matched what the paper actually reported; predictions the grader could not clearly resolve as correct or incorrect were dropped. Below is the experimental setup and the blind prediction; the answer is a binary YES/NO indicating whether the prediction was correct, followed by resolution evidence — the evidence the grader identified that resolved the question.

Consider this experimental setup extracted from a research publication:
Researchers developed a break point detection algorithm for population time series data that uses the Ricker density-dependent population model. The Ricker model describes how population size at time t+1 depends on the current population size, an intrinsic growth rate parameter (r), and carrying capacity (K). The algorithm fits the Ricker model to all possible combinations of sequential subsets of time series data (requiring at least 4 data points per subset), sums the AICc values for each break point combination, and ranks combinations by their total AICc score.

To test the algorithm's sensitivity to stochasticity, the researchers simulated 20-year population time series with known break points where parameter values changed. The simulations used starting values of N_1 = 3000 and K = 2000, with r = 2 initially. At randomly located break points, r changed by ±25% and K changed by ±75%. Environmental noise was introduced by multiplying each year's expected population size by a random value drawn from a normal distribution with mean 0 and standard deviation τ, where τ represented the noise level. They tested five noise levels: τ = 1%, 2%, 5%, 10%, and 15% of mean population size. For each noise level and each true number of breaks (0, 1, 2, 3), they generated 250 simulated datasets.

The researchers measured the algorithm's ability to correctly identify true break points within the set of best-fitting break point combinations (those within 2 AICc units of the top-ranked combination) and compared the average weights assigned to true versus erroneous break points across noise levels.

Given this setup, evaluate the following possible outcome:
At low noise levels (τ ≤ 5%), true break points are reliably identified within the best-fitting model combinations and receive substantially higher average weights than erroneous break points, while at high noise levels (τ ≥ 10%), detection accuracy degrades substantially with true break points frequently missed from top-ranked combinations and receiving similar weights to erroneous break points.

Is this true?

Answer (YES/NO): NO